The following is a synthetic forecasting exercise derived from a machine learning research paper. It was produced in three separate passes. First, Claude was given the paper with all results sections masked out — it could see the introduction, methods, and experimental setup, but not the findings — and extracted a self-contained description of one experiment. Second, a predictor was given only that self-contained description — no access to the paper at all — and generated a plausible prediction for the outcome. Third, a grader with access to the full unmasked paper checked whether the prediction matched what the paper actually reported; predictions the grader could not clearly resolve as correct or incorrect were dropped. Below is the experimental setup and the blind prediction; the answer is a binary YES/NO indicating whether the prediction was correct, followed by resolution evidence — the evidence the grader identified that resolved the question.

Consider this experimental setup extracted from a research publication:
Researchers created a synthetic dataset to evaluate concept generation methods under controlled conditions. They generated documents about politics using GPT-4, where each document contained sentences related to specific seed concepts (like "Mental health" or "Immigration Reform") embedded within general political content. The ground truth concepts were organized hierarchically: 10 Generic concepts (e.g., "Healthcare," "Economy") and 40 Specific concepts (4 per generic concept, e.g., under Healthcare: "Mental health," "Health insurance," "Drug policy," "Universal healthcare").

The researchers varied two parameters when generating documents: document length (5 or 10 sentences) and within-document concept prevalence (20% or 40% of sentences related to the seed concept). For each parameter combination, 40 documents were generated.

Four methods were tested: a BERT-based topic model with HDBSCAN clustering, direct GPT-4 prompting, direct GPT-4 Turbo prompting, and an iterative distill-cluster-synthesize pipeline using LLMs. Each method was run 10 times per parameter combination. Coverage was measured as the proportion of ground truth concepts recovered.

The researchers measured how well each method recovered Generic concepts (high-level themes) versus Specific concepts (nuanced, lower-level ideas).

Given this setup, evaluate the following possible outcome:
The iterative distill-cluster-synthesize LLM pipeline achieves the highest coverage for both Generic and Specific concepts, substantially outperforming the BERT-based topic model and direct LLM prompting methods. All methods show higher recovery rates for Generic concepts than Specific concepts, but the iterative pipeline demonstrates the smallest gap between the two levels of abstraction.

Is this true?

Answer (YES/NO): NO